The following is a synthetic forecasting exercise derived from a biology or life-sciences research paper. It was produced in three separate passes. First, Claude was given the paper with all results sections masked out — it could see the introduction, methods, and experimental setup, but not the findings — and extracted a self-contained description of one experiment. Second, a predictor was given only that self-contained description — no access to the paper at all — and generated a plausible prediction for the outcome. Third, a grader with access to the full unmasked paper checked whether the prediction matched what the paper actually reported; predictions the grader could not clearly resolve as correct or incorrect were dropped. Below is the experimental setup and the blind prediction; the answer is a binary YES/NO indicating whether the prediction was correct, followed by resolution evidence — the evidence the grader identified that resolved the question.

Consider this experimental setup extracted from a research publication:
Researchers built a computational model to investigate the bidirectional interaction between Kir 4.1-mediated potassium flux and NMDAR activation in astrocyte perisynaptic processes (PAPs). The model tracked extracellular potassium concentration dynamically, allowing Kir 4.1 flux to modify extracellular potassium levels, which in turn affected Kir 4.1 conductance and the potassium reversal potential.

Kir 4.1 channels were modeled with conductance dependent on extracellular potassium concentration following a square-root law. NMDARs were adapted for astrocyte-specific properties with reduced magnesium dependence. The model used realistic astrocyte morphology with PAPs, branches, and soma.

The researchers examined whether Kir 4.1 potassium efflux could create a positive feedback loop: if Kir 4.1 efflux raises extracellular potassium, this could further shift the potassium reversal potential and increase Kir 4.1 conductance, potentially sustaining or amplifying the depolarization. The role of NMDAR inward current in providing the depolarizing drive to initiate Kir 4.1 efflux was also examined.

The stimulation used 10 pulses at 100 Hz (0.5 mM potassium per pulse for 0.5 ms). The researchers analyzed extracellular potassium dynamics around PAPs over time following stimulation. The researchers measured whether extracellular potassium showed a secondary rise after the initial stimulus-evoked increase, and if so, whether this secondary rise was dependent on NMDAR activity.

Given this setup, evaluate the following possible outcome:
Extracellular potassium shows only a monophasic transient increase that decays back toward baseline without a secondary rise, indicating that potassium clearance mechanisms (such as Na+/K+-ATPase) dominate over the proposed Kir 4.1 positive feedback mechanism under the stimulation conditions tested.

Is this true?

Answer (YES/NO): NO